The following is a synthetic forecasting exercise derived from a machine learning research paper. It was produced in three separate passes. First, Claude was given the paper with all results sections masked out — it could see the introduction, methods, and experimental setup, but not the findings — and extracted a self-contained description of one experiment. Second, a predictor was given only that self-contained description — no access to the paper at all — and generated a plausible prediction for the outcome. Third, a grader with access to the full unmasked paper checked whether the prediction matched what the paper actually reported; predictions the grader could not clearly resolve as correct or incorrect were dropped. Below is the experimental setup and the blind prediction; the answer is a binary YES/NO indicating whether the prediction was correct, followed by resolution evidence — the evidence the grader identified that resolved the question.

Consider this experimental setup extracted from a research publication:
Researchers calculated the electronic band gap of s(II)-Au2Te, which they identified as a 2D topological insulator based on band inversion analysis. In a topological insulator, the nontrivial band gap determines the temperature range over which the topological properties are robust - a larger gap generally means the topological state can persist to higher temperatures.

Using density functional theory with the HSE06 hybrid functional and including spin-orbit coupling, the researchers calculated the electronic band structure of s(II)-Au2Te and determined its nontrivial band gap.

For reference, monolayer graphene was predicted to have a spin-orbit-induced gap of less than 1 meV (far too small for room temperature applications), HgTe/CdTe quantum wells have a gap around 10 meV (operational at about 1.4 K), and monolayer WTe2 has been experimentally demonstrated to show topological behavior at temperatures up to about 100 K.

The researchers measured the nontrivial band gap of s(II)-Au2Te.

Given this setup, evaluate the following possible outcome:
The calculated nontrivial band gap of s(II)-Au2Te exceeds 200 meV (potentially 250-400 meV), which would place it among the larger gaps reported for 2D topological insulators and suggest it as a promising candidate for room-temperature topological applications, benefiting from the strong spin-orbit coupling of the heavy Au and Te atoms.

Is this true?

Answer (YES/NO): NO